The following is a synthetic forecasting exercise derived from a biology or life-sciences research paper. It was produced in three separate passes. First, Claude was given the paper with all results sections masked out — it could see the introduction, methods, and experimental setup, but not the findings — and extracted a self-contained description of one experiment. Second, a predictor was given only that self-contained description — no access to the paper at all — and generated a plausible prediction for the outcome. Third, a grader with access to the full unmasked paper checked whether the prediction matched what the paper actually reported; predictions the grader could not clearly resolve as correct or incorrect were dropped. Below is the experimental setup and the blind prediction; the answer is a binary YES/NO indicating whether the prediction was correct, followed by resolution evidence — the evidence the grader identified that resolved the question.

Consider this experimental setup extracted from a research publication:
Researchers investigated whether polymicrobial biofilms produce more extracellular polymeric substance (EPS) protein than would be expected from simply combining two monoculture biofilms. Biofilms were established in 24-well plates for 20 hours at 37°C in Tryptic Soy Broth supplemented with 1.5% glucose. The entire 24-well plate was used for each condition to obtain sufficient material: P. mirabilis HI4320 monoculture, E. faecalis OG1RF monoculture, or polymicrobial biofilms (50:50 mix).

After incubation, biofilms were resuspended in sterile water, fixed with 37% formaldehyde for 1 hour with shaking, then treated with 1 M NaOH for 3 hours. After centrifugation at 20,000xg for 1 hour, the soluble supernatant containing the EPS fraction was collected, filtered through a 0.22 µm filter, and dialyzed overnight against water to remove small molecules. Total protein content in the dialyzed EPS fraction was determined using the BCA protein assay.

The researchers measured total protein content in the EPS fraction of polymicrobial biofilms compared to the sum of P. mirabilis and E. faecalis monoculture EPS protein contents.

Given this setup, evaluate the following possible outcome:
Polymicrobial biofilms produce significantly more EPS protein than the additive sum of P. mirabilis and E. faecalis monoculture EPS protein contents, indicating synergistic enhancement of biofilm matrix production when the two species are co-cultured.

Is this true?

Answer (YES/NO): NO